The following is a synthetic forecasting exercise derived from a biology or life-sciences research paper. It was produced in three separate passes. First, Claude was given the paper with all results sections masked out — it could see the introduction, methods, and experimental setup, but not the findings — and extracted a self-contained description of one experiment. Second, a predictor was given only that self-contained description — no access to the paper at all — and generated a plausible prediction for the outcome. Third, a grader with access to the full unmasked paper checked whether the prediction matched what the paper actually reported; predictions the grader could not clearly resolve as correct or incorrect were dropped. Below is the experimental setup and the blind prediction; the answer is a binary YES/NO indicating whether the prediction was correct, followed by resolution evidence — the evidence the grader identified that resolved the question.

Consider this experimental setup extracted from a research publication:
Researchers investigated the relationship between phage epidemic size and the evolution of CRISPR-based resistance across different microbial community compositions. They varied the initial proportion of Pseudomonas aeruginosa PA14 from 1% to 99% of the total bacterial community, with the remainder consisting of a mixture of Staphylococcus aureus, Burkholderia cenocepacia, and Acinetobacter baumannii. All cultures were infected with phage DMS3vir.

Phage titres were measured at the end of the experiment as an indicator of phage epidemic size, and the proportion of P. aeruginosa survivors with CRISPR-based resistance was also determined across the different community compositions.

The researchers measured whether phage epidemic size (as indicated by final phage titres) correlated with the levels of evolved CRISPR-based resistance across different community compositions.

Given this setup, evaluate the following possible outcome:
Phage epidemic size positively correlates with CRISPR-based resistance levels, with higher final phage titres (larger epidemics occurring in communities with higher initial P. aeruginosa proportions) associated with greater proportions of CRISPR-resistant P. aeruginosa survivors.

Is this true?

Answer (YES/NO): NO